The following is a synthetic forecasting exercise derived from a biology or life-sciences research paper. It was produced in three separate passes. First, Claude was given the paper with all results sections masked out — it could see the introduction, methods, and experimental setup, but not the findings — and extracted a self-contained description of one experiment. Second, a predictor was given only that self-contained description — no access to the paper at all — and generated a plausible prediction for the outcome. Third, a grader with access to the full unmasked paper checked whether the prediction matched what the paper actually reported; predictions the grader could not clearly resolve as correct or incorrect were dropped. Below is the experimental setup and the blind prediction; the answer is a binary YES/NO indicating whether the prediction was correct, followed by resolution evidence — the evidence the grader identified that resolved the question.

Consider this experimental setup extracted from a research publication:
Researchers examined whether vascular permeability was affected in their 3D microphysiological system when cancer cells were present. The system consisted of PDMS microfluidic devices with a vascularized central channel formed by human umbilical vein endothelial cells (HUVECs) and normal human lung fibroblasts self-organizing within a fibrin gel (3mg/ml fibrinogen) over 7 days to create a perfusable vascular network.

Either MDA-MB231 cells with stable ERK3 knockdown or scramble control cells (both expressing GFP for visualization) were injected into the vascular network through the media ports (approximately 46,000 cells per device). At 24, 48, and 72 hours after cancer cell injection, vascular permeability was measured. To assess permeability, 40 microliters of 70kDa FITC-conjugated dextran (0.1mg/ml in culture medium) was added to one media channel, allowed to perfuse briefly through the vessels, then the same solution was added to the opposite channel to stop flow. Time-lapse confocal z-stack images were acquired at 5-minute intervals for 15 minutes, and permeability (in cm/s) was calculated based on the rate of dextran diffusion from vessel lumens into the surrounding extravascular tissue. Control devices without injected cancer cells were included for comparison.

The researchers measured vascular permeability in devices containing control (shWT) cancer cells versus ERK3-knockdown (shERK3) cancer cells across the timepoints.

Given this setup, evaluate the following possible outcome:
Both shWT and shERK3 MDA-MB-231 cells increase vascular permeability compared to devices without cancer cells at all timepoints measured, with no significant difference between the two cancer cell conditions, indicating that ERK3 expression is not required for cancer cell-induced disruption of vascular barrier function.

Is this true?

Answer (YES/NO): NO